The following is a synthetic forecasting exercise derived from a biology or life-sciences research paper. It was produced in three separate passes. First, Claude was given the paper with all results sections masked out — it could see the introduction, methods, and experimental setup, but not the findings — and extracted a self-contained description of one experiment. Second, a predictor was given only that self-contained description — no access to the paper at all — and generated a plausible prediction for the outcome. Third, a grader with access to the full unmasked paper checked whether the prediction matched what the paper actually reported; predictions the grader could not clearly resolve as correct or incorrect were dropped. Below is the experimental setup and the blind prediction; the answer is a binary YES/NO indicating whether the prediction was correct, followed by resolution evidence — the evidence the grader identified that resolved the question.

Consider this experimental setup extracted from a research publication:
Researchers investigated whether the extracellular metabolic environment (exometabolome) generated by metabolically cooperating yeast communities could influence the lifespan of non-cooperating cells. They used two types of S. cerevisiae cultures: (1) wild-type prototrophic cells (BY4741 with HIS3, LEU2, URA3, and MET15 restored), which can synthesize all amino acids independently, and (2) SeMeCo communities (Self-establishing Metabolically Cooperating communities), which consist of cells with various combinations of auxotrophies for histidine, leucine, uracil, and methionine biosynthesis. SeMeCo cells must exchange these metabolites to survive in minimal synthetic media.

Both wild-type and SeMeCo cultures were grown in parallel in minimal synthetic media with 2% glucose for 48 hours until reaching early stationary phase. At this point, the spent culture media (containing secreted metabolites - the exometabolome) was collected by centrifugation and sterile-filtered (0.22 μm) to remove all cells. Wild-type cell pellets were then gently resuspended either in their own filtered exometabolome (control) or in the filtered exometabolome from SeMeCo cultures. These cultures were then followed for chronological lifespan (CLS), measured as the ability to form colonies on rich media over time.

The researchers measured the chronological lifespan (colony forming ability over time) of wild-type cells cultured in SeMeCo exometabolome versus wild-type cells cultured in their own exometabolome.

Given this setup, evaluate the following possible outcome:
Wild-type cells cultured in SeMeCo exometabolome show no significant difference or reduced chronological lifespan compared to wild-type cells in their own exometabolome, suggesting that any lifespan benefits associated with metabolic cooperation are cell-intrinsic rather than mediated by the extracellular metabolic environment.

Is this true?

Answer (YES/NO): NO